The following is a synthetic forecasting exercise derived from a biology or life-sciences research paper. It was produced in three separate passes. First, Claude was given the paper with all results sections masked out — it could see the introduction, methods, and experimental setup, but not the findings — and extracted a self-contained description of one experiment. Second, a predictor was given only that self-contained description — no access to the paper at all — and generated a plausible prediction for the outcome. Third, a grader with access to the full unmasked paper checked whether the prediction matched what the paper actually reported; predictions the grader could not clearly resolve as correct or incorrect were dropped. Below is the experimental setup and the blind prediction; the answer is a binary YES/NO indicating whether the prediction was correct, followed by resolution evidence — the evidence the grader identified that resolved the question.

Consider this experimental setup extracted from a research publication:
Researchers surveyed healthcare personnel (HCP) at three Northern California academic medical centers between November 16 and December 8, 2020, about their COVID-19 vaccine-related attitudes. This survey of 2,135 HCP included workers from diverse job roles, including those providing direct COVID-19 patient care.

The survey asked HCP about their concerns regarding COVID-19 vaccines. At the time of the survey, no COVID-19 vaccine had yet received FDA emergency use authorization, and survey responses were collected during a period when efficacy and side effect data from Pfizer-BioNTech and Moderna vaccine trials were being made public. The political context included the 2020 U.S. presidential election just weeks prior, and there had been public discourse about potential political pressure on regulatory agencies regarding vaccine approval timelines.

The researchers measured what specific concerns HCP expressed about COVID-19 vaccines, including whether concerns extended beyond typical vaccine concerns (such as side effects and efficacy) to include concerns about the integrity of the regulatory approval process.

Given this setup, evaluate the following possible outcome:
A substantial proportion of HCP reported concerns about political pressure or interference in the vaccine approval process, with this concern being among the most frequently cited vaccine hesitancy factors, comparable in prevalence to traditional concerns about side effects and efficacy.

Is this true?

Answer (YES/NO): YES